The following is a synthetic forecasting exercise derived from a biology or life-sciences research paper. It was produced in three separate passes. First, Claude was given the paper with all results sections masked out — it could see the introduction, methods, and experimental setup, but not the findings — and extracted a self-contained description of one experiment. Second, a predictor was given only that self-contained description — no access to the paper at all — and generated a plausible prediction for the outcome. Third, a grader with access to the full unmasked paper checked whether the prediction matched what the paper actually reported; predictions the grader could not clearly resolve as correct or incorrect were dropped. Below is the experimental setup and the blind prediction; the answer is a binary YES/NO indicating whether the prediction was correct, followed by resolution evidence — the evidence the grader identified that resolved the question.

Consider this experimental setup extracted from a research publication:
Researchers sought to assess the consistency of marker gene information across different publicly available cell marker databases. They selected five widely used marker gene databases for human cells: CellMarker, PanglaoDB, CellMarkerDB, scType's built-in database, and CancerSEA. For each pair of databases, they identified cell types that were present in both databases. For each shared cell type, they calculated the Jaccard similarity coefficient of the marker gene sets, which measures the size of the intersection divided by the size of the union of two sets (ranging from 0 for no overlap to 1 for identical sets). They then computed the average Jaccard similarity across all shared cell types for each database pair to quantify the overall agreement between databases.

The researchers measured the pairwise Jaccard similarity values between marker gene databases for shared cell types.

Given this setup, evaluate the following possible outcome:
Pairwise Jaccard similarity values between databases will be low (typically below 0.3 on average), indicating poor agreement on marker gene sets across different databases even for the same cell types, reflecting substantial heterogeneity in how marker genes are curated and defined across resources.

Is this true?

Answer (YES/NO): YES